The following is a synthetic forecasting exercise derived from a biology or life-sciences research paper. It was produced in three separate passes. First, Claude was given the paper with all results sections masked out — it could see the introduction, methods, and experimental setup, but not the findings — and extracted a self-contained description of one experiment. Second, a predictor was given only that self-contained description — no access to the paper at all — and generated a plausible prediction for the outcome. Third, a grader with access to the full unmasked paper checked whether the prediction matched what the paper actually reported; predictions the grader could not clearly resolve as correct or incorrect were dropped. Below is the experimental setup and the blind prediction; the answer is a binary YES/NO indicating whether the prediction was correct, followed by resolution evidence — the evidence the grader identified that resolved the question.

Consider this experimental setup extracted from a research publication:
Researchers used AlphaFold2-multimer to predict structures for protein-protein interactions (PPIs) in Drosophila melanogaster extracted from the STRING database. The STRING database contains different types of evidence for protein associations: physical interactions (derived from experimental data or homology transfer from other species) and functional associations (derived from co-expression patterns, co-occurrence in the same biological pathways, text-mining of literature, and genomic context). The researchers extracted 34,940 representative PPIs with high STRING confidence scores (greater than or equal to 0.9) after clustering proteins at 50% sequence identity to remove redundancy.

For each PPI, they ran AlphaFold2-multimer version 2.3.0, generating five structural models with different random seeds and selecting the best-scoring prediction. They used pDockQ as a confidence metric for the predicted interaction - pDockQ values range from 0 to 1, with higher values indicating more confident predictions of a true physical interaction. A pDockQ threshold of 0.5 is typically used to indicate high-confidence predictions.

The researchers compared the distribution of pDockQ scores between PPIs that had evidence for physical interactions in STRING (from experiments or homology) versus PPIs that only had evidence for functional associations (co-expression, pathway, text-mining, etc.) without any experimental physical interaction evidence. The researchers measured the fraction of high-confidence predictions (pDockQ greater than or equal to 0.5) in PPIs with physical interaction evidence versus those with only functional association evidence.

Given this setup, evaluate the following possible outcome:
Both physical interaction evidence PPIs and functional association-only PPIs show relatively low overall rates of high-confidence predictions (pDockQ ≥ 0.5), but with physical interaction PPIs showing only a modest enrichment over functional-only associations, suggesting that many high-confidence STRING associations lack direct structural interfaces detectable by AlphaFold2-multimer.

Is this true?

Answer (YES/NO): NO